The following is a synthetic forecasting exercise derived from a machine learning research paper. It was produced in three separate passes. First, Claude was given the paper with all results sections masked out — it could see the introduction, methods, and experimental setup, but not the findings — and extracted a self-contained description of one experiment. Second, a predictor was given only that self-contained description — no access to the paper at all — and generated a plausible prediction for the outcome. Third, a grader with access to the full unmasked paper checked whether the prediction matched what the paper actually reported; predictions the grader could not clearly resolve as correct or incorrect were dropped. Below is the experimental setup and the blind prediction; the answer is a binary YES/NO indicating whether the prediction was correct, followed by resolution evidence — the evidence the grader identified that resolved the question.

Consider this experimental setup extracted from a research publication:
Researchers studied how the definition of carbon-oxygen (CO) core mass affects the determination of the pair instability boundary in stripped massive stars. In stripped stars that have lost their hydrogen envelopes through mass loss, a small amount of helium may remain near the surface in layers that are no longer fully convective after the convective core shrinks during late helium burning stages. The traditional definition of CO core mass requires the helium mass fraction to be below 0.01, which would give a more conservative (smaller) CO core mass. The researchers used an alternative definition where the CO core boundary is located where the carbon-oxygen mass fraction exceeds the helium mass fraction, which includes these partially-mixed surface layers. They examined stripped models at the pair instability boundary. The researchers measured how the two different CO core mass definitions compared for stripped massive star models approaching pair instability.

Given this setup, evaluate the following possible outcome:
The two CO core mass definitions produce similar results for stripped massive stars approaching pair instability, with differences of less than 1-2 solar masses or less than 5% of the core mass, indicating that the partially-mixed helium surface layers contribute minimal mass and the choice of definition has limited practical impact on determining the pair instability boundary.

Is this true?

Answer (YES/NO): NO